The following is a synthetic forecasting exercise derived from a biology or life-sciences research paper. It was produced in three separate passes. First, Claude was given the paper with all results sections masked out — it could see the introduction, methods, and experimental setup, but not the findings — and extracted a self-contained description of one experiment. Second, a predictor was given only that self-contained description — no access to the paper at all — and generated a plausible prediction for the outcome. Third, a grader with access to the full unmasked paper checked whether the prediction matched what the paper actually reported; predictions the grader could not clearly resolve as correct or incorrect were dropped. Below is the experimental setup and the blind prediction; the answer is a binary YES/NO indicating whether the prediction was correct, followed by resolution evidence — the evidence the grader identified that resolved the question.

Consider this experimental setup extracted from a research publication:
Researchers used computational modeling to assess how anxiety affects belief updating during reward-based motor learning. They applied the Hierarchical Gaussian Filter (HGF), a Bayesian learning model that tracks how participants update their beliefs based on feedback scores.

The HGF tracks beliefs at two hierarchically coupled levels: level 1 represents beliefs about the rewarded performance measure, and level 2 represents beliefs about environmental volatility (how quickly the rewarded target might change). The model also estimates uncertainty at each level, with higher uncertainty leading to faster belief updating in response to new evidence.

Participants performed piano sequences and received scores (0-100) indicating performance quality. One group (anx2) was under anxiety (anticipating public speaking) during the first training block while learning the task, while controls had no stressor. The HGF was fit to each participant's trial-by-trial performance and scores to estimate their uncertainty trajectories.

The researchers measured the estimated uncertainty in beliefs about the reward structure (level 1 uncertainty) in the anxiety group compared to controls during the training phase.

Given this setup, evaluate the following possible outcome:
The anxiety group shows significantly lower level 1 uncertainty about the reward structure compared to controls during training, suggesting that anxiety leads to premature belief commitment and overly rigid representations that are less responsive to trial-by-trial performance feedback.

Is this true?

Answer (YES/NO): NO